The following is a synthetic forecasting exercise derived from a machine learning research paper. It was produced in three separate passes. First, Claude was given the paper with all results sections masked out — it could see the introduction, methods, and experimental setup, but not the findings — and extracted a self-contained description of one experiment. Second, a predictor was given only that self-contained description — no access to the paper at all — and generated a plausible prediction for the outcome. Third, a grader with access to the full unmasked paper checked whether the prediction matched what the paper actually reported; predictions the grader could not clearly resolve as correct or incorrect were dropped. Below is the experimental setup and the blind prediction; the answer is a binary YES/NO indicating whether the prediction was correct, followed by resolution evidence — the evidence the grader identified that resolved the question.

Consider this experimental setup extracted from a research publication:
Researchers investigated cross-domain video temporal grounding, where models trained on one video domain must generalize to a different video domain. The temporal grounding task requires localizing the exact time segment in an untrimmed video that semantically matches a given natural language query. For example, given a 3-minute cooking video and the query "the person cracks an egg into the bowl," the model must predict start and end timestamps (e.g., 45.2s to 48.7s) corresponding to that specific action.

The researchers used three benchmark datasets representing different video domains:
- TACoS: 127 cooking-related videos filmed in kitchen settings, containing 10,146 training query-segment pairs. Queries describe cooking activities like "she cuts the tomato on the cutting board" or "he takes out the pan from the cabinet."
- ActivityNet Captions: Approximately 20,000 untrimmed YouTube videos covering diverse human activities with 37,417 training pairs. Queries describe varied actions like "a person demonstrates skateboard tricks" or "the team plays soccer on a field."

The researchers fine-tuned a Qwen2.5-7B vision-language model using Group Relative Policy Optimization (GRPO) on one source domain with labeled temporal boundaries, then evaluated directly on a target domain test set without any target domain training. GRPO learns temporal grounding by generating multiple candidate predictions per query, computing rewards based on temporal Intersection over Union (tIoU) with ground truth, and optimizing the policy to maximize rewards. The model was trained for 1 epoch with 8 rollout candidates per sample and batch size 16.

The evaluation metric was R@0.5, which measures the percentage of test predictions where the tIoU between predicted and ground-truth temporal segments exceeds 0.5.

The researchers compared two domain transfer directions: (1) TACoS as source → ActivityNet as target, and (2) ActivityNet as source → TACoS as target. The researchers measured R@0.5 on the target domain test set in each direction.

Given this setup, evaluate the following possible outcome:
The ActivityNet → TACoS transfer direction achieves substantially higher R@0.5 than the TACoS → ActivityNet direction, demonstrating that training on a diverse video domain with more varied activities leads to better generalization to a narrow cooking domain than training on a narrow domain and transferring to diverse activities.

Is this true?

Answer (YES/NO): NO